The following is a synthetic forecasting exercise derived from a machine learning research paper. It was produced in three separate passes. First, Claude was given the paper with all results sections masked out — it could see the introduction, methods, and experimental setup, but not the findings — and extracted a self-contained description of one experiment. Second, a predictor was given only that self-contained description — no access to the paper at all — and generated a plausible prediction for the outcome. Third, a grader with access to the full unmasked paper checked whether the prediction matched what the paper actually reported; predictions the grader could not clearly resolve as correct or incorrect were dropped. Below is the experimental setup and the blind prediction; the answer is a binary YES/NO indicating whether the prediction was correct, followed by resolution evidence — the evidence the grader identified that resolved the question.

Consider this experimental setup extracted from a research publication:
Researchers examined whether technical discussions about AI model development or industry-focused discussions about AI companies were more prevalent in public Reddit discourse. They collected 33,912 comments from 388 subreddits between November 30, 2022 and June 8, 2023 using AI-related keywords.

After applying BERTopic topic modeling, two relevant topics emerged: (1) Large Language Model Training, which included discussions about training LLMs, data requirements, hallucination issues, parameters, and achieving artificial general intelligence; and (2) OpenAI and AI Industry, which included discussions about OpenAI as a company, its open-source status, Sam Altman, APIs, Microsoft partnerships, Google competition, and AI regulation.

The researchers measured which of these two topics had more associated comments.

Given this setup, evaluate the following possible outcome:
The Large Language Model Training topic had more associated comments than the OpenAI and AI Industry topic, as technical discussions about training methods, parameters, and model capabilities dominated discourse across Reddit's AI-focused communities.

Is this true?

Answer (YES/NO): NO